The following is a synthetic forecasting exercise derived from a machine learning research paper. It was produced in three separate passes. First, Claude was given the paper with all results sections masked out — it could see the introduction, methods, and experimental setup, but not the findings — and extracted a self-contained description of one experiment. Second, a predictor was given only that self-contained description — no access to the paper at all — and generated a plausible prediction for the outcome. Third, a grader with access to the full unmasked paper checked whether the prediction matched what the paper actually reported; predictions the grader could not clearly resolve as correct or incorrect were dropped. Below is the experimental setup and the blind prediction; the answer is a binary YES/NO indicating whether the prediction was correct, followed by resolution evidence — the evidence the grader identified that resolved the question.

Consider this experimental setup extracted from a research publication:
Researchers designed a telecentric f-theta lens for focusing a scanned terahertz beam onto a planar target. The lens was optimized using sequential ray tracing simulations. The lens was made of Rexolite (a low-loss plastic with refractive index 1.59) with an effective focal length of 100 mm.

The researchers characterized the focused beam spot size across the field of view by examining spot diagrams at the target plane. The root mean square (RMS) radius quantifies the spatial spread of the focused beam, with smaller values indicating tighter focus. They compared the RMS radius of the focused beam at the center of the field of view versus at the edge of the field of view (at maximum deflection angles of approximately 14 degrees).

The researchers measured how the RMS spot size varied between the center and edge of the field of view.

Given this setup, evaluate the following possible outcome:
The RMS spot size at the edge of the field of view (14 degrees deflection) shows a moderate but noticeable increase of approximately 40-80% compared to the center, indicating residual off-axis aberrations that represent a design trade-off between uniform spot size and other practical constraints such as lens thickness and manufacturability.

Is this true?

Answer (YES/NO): NO